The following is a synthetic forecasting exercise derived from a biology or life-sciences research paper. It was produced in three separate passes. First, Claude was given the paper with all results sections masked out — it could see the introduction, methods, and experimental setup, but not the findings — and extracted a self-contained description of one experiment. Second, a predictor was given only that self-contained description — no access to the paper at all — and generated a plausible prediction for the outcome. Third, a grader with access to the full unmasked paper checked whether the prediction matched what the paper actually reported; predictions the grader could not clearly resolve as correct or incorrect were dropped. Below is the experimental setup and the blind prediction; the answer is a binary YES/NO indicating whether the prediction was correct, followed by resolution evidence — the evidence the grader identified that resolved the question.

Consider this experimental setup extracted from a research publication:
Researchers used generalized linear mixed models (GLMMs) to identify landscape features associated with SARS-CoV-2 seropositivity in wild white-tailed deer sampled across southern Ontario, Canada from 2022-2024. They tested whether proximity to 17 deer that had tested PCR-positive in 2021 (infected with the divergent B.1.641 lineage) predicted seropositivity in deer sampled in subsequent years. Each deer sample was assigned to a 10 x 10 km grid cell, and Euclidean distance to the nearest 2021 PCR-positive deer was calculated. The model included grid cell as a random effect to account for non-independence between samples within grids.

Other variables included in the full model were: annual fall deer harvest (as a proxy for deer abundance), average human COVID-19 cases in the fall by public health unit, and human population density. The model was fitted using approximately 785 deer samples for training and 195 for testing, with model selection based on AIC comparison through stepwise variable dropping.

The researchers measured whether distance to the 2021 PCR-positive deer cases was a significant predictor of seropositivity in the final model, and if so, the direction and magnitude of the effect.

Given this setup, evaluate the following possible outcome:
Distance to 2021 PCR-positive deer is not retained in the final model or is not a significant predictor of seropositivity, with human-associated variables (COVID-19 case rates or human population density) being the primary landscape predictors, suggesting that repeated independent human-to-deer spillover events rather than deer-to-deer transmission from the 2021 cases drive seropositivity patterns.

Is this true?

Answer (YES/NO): NO